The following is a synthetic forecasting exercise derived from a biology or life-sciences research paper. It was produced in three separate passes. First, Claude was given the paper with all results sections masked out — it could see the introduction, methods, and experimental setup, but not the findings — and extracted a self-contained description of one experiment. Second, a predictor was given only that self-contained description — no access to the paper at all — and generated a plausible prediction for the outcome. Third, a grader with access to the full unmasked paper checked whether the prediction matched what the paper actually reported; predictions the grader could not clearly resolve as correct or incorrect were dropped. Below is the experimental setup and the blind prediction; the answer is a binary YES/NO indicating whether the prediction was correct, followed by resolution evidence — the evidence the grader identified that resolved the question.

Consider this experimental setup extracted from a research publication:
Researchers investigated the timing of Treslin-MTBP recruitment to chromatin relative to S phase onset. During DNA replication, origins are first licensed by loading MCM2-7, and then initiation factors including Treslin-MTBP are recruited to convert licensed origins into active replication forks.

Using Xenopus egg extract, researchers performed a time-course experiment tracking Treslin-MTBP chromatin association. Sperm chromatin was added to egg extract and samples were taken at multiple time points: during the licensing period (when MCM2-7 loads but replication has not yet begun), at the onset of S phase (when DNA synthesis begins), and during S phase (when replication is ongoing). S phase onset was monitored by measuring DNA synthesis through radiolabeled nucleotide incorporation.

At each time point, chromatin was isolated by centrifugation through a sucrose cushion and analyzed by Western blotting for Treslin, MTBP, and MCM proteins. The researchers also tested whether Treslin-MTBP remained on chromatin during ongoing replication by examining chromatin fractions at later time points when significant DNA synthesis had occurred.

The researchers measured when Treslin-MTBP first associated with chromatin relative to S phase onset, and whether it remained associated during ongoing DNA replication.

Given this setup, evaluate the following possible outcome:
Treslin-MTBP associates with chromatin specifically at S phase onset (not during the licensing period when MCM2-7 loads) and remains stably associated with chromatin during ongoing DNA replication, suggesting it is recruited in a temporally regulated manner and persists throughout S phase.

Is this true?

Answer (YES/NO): NO